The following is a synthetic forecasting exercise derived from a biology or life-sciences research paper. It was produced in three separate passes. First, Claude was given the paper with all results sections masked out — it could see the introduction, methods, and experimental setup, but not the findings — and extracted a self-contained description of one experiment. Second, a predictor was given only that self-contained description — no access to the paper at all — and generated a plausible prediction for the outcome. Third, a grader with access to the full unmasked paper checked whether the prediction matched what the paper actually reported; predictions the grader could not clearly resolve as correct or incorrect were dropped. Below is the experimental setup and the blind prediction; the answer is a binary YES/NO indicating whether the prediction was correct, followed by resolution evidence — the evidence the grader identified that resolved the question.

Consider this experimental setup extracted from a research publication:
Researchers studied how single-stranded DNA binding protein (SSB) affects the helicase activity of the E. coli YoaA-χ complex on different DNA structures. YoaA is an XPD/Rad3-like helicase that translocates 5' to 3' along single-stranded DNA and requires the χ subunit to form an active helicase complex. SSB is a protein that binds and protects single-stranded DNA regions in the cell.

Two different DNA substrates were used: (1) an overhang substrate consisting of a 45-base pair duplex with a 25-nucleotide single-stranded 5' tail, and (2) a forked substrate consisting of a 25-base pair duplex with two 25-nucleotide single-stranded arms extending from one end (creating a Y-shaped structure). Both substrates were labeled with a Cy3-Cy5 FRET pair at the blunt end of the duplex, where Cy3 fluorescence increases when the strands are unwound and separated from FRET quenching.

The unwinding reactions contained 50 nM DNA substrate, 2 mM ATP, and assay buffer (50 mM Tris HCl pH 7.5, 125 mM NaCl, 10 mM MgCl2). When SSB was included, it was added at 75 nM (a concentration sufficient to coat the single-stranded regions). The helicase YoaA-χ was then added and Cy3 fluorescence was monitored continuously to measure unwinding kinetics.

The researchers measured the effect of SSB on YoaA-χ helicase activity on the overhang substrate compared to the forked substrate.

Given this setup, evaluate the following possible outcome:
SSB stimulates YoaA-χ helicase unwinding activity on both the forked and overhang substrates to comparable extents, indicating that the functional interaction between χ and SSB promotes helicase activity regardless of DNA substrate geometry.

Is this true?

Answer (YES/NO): NO